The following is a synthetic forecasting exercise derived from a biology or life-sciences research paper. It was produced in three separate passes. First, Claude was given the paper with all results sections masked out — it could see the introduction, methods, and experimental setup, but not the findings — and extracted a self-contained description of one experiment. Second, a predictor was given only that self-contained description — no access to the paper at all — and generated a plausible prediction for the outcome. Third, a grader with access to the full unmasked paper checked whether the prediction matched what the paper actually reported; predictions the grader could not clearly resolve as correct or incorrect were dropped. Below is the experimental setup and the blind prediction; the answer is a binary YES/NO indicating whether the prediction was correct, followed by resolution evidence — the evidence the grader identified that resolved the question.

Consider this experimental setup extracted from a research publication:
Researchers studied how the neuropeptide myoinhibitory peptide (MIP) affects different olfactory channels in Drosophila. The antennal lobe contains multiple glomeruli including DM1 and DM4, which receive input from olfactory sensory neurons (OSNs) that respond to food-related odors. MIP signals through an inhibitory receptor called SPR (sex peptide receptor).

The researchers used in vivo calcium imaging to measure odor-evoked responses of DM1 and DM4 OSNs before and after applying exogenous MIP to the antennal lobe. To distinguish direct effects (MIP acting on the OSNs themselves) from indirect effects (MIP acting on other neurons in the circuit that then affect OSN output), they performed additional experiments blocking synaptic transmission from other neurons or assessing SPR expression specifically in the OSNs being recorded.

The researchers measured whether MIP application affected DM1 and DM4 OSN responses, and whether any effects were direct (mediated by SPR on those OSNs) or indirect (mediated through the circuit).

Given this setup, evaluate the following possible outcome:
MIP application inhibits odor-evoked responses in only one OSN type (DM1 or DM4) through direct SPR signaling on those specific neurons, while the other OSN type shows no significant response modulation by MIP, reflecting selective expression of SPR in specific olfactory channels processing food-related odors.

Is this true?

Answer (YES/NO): NO